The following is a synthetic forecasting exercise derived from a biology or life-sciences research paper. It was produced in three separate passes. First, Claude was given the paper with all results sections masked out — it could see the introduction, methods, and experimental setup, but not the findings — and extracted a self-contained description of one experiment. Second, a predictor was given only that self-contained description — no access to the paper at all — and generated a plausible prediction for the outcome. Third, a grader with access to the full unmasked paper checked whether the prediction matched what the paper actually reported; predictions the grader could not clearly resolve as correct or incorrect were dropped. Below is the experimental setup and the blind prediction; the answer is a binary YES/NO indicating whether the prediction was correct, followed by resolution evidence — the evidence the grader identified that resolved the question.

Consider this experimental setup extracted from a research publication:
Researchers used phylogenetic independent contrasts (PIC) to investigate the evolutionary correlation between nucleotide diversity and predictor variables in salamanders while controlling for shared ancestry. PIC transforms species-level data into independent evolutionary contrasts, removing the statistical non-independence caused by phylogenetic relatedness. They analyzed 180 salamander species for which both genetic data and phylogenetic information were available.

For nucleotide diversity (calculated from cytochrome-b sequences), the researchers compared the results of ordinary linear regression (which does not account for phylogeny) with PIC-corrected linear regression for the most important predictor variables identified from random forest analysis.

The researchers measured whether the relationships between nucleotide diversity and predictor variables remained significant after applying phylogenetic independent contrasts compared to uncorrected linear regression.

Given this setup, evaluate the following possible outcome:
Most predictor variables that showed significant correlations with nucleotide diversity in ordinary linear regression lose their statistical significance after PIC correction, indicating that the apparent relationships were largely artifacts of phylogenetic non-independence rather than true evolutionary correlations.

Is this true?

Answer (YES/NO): YES